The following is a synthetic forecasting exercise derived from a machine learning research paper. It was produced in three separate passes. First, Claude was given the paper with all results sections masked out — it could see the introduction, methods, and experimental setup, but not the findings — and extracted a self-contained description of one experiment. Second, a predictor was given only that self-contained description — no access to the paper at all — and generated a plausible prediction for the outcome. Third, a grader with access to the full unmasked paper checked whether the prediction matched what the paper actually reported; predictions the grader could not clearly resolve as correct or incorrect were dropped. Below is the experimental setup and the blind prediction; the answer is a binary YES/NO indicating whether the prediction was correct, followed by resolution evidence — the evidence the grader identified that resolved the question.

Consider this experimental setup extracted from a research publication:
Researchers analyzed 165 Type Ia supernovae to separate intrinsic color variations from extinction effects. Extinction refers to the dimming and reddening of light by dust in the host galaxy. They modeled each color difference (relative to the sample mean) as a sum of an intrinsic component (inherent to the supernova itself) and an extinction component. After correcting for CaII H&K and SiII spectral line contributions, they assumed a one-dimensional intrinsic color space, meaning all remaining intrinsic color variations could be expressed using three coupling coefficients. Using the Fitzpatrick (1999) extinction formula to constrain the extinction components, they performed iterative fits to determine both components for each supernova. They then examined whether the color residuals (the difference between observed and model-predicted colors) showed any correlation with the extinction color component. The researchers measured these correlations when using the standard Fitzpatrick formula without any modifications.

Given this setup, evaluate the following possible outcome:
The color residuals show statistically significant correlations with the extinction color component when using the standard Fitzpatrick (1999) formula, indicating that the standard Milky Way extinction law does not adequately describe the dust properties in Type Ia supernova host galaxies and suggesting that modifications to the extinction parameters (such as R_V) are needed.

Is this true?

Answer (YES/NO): NO